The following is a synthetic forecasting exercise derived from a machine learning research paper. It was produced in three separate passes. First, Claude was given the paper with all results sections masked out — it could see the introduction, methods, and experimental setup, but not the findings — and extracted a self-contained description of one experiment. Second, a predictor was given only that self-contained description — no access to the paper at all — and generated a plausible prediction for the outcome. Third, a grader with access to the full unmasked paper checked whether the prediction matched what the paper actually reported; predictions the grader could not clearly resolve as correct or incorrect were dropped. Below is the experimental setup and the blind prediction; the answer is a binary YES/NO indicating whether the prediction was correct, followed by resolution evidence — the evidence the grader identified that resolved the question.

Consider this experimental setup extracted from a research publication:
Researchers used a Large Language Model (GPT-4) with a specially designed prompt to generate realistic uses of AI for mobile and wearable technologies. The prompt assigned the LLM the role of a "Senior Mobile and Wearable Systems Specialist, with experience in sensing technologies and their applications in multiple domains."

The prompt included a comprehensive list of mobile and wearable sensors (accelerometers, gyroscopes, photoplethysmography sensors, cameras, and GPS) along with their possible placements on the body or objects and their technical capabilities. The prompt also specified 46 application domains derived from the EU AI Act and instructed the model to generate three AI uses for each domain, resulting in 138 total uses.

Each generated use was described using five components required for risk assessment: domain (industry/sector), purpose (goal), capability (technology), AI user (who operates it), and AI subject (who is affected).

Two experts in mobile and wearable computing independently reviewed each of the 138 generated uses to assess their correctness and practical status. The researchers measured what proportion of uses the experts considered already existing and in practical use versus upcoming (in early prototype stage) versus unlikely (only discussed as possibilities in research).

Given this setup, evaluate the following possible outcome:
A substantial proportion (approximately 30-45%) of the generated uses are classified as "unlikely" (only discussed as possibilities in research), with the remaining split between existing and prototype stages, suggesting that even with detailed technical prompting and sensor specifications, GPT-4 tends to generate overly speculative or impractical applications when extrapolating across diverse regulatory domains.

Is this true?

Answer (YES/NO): NO